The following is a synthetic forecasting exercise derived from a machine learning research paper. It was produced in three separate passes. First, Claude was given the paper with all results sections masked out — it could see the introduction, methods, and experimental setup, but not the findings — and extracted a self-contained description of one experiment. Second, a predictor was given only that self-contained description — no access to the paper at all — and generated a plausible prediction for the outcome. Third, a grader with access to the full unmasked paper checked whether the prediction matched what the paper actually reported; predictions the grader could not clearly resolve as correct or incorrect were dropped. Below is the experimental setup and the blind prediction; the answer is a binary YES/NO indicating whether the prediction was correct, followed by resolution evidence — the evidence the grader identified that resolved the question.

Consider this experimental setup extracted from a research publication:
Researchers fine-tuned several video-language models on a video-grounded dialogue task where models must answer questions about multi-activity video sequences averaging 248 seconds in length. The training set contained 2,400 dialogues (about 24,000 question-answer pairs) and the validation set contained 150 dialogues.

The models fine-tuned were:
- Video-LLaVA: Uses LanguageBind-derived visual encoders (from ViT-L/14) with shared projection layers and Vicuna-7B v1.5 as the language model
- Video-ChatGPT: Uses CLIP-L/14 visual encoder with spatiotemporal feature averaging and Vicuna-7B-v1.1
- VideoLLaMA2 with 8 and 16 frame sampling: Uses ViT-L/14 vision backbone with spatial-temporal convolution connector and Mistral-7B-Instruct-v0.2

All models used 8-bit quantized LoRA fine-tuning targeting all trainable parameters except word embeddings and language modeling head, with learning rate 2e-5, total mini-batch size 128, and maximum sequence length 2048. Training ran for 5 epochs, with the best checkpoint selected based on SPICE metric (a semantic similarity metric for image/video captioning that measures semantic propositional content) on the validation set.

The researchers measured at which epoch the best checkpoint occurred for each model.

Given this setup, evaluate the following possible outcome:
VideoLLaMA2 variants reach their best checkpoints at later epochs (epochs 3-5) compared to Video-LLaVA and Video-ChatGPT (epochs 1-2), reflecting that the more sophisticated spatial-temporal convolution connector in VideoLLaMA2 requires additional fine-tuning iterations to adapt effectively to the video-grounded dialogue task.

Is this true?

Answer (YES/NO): NO